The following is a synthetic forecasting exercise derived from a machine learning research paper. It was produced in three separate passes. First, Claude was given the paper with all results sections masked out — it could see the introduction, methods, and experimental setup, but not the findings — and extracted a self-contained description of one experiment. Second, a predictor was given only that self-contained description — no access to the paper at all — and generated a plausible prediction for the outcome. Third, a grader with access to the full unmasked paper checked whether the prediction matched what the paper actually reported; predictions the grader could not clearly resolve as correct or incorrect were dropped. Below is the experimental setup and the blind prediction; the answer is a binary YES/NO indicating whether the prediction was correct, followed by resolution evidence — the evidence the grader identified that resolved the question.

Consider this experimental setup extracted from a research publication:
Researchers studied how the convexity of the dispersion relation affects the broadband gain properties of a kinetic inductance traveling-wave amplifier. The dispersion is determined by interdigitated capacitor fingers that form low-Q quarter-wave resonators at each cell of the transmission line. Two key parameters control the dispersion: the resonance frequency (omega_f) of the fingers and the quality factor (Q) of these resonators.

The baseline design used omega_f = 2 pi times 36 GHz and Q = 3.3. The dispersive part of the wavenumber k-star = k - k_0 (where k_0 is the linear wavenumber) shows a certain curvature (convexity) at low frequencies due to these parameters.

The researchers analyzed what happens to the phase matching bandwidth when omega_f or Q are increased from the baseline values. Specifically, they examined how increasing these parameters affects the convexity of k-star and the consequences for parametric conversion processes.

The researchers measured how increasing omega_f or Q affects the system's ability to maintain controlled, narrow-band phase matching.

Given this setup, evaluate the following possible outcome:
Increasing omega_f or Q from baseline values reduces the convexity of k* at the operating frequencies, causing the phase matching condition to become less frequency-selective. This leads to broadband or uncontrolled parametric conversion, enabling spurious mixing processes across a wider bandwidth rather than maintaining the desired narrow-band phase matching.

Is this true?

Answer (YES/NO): YES